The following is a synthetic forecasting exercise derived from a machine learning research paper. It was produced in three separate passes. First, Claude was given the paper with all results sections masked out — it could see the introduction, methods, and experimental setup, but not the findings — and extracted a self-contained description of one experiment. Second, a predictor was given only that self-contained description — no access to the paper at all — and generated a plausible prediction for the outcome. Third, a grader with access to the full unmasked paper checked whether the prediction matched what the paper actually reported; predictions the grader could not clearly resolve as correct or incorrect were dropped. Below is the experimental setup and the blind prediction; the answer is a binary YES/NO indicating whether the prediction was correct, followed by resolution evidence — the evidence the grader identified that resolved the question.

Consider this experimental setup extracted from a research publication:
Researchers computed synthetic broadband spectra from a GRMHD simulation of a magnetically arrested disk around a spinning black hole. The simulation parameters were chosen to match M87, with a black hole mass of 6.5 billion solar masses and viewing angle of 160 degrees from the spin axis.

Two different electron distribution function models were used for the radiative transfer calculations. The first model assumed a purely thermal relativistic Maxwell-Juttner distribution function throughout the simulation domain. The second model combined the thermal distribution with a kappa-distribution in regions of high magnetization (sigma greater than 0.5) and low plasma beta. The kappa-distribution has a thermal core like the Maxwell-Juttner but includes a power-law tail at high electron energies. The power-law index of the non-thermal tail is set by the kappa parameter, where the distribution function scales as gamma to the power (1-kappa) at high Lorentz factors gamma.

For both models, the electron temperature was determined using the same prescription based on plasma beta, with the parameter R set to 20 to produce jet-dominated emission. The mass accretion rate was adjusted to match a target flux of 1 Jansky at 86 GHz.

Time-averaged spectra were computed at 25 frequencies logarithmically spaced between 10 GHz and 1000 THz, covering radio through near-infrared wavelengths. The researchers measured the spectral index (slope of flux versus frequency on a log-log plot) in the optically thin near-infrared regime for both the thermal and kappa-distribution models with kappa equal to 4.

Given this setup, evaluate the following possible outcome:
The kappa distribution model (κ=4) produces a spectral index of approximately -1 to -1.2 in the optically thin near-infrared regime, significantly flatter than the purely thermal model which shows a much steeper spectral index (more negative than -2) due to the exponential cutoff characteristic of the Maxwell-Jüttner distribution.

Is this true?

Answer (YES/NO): YES